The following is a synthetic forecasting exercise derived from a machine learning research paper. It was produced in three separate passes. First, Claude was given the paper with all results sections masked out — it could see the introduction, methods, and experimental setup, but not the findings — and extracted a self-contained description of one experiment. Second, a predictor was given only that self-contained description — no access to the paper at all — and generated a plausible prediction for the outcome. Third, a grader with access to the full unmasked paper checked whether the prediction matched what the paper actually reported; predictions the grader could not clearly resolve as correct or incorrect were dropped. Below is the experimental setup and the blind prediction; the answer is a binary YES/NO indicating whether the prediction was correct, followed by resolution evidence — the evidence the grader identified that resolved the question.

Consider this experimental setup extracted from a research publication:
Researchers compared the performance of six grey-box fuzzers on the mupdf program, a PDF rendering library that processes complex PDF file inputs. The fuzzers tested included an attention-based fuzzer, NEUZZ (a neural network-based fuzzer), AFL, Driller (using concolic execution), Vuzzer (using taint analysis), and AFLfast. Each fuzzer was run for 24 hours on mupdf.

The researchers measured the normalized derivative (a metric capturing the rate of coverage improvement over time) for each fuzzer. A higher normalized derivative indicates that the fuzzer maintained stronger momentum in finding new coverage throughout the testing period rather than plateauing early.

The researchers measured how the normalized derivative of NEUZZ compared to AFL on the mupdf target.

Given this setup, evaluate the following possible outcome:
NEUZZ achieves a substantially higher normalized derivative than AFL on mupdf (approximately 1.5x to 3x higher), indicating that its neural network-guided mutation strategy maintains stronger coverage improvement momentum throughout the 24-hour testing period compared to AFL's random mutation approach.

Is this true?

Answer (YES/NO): YES